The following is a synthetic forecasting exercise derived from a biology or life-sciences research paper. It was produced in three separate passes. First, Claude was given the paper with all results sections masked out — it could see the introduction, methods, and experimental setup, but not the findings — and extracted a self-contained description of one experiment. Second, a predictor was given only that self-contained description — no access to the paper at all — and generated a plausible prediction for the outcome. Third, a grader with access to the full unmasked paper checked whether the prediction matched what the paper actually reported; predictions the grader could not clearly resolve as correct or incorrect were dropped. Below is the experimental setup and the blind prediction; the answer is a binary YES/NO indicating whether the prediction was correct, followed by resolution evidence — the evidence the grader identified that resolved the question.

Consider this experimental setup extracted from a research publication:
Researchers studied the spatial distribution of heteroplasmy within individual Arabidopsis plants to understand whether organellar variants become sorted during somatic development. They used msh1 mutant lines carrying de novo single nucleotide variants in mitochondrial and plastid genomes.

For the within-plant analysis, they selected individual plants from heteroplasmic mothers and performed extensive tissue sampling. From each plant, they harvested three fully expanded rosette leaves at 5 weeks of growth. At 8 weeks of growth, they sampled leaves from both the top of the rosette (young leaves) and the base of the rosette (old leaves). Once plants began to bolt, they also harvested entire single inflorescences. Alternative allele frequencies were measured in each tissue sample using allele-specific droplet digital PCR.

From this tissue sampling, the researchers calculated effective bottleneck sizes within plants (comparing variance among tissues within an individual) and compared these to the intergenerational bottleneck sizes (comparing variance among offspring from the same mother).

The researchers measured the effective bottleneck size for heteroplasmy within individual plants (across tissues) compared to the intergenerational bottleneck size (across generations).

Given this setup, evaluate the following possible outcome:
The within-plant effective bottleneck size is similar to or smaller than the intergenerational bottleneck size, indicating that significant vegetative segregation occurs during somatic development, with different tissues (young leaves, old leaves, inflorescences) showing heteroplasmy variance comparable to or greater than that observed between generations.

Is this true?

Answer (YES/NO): NO